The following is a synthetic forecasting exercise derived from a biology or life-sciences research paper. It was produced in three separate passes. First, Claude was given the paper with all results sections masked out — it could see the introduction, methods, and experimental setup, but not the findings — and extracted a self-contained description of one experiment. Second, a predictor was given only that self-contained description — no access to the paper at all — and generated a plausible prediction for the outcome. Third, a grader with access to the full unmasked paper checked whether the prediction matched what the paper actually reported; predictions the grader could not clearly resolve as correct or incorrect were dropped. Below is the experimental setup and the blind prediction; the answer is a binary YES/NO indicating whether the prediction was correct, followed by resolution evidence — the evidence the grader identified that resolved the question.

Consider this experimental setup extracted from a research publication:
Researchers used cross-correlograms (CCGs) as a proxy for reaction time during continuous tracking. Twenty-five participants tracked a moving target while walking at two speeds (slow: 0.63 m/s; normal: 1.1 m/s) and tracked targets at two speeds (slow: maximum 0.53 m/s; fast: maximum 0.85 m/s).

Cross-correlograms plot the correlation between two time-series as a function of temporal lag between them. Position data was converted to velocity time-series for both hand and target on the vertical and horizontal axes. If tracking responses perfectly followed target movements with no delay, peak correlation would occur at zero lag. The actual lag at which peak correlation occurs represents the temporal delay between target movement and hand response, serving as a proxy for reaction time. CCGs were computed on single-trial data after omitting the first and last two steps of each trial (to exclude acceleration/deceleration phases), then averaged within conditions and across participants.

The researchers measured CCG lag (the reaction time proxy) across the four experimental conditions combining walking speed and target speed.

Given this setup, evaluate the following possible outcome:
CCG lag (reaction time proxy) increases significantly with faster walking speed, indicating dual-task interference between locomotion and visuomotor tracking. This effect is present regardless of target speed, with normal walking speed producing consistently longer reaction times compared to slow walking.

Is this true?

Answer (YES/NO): NO